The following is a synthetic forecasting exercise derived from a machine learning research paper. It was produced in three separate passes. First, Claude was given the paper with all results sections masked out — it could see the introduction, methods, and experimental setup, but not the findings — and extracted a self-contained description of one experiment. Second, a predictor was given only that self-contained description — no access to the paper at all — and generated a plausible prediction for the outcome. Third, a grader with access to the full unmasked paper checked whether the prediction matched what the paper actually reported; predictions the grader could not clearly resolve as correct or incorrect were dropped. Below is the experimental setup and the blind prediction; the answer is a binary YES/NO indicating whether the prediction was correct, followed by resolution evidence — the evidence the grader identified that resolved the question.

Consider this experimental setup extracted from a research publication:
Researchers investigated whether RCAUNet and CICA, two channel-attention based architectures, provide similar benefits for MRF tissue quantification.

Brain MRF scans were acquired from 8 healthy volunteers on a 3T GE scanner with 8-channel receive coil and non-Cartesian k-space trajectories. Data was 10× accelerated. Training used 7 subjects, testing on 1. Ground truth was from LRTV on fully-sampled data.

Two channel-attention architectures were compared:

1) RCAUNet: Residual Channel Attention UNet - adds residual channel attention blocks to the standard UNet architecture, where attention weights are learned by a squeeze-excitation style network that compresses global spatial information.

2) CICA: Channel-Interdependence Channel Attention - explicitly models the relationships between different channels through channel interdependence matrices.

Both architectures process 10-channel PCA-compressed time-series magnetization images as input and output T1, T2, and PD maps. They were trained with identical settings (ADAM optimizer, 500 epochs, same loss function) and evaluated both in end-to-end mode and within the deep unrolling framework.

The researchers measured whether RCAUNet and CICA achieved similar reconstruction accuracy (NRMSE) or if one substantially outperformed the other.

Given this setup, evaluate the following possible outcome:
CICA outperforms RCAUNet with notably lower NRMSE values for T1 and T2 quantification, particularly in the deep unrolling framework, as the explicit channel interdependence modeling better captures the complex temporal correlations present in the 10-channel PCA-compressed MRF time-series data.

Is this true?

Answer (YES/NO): NO